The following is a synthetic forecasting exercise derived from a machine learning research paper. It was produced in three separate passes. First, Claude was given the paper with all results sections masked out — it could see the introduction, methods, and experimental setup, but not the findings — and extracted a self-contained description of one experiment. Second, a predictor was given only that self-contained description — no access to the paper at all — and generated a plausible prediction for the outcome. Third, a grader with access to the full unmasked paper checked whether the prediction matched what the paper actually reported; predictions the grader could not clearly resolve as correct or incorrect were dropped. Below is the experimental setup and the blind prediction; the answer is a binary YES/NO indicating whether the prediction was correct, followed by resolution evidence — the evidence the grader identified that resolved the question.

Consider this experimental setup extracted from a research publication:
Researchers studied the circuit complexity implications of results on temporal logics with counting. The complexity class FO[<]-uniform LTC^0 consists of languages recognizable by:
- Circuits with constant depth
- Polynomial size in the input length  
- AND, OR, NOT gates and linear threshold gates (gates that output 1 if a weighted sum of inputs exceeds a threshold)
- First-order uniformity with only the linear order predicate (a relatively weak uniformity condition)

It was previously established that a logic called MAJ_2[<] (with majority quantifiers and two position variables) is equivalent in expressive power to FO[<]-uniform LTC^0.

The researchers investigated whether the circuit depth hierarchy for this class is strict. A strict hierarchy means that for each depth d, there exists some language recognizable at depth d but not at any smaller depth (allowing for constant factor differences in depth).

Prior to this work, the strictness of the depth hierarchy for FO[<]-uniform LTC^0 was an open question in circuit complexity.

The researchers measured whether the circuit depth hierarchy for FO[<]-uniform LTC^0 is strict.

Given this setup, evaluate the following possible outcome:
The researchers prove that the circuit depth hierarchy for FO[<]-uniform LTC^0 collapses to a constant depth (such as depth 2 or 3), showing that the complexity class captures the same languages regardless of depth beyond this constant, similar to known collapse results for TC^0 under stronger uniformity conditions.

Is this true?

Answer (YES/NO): NO